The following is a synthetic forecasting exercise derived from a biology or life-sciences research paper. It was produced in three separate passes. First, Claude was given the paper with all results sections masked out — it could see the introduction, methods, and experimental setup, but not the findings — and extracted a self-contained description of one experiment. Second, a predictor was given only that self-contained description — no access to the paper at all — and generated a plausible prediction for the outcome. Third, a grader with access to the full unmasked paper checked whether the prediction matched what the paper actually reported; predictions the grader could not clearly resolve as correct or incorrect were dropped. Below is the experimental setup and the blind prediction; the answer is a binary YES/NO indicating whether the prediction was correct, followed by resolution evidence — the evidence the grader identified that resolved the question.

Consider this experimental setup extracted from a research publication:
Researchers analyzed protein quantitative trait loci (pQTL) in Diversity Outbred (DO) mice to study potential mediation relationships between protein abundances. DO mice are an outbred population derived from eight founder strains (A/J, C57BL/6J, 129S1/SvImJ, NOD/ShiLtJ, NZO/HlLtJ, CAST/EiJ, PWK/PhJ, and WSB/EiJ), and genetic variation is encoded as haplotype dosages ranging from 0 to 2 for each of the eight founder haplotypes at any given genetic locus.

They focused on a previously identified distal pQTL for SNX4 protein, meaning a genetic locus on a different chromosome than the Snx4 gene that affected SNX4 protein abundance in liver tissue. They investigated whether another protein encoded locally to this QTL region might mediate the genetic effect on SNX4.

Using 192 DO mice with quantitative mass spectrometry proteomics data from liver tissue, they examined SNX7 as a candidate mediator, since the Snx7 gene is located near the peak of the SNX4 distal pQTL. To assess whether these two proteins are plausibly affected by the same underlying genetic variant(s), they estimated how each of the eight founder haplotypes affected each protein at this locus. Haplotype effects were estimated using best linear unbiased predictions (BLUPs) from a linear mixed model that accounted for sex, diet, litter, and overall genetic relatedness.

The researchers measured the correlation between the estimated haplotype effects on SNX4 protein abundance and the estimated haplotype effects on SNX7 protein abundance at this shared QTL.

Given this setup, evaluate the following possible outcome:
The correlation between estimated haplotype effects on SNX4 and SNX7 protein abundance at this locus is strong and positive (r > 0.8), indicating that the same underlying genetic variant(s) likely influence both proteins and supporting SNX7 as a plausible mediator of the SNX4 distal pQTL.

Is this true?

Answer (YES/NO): YES